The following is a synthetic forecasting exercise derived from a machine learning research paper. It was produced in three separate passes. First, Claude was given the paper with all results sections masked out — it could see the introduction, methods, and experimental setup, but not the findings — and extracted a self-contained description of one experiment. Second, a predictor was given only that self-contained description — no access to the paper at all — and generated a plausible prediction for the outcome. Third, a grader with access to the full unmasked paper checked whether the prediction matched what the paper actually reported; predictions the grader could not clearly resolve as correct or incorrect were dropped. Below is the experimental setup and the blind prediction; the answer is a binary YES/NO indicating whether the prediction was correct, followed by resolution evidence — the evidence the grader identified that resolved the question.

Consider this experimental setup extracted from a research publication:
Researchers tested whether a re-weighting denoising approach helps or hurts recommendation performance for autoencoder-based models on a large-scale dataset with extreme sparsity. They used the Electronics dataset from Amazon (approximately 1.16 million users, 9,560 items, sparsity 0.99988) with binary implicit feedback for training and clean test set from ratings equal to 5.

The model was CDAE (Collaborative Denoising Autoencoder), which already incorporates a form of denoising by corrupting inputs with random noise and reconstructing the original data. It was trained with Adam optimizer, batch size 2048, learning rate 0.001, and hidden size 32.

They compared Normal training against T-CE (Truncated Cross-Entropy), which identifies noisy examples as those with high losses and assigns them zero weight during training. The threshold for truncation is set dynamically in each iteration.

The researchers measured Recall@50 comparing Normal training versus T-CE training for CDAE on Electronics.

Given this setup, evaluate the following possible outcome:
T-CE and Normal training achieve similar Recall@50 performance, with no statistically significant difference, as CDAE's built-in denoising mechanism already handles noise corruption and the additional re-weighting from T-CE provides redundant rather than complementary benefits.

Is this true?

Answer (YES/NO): NO